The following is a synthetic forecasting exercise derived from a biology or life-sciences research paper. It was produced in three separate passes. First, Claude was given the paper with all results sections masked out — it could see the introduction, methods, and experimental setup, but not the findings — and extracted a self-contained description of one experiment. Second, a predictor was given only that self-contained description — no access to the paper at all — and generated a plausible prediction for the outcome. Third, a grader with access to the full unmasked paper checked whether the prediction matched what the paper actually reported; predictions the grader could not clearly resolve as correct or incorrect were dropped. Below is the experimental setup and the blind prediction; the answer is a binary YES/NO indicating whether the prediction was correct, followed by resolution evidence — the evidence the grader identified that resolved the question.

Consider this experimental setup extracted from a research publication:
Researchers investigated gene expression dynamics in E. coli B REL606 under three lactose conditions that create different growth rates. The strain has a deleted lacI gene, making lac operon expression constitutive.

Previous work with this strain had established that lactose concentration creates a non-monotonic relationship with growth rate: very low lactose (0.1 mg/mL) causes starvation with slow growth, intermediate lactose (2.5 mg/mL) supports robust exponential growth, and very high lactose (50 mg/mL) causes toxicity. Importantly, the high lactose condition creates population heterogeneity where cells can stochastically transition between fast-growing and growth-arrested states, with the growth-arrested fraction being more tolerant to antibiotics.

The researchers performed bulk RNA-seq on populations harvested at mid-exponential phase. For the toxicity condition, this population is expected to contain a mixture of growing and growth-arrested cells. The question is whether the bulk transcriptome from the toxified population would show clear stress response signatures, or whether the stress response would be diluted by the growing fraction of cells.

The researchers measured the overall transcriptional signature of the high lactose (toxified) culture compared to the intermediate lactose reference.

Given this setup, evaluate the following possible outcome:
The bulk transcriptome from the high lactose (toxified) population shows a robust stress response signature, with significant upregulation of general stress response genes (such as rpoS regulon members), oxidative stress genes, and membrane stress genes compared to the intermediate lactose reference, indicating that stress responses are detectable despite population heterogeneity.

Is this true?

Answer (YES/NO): NO